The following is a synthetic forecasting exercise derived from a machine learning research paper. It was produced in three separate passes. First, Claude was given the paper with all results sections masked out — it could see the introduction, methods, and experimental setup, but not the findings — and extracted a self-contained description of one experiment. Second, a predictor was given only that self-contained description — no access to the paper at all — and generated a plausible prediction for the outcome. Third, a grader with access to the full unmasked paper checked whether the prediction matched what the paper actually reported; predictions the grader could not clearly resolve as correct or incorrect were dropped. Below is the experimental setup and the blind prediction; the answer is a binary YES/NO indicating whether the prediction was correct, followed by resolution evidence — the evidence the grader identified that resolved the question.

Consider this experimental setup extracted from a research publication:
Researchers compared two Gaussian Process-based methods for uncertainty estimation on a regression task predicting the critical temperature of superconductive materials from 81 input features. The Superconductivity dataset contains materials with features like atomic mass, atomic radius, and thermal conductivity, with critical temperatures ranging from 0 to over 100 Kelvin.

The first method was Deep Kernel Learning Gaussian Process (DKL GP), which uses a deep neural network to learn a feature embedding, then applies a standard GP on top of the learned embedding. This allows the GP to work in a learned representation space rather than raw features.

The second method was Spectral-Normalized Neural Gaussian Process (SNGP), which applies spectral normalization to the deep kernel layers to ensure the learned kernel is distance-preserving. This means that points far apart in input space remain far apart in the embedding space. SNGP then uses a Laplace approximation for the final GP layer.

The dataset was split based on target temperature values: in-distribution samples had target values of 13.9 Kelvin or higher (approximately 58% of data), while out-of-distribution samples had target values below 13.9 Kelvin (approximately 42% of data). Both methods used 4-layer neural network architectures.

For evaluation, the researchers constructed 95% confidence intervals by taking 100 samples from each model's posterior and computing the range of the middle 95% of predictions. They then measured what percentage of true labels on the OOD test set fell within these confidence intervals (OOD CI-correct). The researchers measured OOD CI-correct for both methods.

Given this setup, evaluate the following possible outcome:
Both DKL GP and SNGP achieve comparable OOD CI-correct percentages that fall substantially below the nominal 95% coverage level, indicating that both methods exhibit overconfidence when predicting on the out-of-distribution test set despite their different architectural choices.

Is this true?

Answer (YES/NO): NO